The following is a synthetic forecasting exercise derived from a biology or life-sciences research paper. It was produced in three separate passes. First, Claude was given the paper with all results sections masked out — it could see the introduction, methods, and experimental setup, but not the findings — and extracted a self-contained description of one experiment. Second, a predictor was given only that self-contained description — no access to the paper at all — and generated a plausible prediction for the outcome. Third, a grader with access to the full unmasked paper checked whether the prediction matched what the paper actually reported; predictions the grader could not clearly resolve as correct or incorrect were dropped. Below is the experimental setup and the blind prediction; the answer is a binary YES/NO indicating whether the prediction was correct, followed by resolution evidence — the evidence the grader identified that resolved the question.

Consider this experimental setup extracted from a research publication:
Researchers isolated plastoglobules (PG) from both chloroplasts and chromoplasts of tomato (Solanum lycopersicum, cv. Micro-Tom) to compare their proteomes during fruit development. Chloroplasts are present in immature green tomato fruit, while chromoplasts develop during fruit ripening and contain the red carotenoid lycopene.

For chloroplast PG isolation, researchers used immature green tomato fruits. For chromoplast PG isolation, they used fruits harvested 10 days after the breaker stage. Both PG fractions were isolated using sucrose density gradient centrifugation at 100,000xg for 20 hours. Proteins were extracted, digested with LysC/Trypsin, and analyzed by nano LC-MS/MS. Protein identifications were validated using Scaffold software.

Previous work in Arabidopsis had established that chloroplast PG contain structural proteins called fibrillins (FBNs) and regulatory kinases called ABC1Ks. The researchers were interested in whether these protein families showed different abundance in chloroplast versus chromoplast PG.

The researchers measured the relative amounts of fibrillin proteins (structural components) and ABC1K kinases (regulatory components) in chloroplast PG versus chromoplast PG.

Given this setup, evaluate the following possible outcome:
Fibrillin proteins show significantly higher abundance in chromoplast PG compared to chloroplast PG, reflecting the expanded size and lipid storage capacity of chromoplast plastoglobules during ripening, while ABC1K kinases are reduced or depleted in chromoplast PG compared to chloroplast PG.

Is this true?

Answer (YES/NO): NO